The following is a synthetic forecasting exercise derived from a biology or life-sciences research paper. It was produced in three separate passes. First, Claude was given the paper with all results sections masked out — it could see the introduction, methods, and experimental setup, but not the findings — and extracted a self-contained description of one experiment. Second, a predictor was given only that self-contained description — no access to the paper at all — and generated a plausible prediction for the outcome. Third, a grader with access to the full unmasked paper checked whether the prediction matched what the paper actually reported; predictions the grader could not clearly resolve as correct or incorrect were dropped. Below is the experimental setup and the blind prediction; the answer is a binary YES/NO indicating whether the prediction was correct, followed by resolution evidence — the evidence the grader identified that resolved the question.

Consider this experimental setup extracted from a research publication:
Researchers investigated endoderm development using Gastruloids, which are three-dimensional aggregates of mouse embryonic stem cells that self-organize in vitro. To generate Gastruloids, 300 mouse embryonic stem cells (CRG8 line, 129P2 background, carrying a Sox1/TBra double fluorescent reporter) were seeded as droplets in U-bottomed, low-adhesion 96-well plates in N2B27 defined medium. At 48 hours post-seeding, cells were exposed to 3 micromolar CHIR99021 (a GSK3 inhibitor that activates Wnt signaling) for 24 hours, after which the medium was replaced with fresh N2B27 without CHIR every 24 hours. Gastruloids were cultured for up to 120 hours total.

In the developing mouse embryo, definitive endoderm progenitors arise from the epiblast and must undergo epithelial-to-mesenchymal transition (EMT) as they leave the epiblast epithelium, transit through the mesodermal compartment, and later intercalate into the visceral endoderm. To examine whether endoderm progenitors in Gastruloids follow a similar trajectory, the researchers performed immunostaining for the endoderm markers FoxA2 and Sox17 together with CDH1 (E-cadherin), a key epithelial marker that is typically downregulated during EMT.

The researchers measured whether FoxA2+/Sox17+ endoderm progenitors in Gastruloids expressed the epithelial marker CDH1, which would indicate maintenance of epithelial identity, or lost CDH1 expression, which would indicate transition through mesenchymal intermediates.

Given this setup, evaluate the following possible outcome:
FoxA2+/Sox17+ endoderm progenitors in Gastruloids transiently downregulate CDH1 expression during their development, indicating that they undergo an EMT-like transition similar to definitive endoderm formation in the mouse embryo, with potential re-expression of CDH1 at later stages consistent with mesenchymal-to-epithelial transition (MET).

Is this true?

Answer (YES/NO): NO